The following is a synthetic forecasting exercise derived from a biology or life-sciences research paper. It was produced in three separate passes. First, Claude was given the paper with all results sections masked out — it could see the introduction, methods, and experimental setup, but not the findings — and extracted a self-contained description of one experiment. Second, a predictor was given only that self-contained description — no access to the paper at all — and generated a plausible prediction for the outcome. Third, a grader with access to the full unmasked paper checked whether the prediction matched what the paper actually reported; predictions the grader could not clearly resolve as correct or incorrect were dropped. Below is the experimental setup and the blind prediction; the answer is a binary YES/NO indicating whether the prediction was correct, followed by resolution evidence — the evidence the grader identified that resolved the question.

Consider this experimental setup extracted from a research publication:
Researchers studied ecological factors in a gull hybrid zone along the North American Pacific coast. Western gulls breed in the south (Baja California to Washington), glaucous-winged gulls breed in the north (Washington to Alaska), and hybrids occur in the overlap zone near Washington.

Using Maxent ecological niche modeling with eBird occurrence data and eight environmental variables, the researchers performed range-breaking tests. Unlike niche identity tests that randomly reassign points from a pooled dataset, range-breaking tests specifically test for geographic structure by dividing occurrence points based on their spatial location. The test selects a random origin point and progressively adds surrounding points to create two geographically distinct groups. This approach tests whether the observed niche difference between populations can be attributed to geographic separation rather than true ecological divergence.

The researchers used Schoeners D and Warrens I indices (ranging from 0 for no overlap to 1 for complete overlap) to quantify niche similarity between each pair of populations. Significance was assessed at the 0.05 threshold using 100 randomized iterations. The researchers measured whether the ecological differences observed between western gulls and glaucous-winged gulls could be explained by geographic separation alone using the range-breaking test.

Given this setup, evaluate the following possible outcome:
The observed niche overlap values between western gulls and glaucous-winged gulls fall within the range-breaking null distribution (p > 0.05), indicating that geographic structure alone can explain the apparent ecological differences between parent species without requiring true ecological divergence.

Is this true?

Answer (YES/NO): NO